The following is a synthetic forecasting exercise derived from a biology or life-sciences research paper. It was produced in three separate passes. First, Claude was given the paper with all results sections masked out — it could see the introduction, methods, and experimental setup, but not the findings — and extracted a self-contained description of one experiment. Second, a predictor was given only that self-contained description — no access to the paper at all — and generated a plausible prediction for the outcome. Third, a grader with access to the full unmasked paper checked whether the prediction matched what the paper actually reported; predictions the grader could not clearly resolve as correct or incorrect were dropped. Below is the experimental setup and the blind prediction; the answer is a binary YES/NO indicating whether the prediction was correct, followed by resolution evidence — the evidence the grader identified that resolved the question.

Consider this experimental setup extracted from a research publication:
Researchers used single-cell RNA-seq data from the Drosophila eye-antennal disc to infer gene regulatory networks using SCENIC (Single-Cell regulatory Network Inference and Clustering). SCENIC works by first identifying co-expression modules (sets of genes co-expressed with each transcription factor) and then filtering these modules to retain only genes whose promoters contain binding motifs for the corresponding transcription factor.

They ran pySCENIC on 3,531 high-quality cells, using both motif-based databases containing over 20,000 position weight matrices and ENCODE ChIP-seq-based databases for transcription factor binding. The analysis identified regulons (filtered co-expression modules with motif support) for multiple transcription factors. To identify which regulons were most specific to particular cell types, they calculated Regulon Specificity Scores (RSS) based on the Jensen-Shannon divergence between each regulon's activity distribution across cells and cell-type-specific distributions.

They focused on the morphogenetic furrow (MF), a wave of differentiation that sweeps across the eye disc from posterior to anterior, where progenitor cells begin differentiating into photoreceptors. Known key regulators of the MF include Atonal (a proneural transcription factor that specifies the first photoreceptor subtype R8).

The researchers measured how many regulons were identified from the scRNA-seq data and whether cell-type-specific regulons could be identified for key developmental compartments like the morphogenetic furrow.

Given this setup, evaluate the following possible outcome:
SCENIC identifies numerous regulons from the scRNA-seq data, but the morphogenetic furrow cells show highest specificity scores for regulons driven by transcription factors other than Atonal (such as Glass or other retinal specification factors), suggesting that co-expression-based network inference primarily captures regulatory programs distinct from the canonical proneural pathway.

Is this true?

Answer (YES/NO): NO